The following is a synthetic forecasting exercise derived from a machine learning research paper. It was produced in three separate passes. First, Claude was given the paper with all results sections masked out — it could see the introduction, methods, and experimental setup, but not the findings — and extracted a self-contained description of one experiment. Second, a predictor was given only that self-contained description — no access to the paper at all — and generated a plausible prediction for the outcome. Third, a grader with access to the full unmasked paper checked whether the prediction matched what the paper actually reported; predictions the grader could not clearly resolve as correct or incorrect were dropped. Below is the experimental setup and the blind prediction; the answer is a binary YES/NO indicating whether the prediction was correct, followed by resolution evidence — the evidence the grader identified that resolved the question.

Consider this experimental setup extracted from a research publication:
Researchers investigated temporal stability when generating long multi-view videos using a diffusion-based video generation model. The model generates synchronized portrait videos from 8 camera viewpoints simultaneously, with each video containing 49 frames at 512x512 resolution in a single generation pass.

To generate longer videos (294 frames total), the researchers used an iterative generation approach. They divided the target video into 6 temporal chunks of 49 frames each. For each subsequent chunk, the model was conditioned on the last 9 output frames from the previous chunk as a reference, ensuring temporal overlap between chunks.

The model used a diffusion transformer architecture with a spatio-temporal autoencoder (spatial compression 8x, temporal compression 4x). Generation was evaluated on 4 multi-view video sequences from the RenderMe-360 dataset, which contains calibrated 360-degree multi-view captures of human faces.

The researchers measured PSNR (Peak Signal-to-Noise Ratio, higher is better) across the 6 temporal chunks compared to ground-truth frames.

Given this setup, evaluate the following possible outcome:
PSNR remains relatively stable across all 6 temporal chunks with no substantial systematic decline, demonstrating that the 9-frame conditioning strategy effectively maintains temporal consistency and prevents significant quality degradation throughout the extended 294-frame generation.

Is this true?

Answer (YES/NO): NO